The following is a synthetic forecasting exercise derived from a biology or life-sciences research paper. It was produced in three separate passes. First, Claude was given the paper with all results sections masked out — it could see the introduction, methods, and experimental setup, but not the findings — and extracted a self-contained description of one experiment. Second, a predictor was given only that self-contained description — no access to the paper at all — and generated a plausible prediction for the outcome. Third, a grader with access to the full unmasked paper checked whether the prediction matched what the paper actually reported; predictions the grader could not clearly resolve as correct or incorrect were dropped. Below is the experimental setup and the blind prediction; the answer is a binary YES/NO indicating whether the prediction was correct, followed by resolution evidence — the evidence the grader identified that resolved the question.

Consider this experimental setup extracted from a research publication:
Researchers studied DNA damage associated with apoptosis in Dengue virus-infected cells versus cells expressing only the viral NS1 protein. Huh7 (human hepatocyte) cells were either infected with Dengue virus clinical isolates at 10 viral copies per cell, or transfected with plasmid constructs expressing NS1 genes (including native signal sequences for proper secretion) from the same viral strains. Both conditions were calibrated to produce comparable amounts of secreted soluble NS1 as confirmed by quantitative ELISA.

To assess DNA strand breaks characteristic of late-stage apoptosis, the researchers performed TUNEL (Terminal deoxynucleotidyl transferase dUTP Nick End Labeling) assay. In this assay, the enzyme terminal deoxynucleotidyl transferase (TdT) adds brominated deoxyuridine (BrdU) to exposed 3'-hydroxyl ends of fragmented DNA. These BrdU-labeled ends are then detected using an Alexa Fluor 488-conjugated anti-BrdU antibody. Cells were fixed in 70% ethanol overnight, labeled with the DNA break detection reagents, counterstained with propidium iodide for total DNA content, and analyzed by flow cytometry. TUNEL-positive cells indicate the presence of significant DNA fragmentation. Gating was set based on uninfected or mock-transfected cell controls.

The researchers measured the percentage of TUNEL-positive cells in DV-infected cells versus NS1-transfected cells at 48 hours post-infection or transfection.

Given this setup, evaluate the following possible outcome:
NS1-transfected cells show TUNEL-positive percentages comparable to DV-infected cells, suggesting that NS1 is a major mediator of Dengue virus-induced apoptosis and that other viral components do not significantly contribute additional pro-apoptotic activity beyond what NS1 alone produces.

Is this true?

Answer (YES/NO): NO